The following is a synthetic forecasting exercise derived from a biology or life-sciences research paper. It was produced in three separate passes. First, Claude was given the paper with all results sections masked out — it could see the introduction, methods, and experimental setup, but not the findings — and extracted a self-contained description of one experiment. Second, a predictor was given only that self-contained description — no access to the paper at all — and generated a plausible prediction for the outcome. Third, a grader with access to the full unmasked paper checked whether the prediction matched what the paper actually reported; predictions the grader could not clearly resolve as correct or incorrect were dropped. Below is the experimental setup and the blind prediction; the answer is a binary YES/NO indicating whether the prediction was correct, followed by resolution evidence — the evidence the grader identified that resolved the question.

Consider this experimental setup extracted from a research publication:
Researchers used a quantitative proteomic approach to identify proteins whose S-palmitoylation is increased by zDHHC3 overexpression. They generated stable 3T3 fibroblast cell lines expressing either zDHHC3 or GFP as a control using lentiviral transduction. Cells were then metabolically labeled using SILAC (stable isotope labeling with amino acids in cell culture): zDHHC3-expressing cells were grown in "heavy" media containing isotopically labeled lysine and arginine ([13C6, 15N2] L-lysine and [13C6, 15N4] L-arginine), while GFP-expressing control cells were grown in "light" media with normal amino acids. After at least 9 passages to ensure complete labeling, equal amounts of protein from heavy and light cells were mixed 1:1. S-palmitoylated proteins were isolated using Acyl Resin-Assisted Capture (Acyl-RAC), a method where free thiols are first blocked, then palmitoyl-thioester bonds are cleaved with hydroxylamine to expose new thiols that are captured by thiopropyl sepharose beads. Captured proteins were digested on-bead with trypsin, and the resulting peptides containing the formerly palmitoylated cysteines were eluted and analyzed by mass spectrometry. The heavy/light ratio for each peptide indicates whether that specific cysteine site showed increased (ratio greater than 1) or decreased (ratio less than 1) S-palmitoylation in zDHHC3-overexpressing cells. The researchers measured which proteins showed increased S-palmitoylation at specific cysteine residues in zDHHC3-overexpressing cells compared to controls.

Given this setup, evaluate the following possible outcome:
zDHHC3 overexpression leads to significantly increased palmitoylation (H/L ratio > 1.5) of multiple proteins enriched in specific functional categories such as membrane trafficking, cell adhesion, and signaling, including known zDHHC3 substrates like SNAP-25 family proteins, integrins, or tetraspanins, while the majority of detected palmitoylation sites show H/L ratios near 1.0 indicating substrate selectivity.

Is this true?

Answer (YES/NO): NO